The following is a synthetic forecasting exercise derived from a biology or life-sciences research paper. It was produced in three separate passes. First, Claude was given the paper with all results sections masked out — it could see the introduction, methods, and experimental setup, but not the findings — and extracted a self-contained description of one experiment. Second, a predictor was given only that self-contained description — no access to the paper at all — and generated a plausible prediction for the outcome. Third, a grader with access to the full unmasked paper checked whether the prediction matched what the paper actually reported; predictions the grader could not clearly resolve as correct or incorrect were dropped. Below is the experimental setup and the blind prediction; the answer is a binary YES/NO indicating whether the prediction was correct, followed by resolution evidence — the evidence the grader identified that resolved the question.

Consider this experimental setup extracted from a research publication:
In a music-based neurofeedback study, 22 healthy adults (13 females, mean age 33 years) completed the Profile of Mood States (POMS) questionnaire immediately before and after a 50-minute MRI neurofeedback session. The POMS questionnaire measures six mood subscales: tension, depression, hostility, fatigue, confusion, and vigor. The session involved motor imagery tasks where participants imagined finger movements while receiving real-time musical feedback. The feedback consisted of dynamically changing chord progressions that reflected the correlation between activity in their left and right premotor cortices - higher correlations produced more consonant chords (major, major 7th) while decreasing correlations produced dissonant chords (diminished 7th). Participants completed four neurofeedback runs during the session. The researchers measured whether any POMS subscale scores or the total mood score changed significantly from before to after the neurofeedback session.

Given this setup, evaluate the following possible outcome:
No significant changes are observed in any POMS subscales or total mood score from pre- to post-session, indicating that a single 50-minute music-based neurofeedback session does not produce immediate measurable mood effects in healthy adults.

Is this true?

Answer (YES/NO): NO